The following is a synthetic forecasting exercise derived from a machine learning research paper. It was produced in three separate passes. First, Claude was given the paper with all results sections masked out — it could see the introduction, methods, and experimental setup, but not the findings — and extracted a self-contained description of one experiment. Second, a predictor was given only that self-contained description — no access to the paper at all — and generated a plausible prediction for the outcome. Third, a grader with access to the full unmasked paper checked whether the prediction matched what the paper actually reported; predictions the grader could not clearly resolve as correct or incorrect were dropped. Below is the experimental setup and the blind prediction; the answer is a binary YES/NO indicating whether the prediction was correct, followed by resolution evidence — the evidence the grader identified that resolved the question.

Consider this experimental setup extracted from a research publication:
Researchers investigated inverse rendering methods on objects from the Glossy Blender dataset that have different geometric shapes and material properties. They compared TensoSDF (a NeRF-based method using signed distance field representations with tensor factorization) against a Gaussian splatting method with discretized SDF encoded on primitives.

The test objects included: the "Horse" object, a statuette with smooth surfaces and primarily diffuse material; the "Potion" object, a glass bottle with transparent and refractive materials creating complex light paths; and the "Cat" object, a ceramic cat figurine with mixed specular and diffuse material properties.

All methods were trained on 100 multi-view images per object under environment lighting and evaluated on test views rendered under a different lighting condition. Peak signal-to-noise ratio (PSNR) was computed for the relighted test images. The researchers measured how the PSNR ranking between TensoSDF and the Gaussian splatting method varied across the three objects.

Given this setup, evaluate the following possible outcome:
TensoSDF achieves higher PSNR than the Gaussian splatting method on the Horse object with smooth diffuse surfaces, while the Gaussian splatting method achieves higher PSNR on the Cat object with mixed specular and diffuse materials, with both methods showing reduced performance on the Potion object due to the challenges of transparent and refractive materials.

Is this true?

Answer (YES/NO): NO